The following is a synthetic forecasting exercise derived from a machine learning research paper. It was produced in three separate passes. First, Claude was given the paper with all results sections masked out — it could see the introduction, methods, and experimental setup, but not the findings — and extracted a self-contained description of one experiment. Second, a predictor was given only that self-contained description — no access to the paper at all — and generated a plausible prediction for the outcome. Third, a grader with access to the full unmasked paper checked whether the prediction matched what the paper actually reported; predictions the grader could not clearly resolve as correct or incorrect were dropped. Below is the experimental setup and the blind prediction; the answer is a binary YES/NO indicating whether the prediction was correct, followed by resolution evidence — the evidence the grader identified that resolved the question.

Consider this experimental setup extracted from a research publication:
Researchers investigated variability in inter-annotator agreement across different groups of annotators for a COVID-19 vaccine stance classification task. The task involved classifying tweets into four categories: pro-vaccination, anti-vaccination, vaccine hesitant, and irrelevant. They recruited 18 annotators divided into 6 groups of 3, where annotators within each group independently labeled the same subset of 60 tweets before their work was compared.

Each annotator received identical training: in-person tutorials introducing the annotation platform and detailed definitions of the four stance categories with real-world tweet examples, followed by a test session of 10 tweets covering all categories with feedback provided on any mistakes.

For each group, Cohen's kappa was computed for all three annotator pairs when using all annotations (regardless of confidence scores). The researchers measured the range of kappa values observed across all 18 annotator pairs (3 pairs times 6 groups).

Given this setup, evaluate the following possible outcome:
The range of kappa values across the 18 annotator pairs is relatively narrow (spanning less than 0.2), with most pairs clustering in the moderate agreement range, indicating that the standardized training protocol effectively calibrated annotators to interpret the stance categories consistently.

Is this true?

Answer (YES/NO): NO